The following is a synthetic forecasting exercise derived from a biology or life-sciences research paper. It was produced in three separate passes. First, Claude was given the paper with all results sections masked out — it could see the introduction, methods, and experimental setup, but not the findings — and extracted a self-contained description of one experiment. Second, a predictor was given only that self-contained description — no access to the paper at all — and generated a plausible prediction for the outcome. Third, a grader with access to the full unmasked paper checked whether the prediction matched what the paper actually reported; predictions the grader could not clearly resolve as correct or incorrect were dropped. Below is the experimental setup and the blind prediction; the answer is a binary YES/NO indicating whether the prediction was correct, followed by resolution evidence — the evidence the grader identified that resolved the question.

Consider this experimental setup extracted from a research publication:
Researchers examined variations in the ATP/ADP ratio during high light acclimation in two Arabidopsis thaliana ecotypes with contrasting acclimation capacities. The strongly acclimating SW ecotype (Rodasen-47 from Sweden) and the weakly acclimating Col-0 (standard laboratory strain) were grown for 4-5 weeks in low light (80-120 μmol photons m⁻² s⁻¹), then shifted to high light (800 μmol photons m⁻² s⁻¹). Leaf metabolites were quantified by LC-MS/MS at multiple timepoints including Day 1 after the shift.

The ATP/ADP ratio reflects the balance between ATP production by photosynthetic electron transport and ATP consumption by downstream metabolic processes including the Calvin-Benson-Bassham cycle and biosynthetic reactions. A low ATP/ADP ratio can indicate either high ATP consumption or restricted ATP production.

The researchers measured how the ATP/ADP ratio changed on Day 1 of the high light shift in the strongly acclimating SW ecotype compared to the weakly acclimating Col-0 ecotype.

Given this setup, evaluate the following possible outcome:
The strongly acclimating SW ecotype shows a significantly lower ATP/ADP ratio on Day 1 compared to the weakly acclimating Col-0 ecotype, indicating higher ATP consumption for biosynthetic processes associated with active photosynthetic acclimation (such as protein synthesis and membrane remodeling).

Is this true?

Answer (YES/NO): NO